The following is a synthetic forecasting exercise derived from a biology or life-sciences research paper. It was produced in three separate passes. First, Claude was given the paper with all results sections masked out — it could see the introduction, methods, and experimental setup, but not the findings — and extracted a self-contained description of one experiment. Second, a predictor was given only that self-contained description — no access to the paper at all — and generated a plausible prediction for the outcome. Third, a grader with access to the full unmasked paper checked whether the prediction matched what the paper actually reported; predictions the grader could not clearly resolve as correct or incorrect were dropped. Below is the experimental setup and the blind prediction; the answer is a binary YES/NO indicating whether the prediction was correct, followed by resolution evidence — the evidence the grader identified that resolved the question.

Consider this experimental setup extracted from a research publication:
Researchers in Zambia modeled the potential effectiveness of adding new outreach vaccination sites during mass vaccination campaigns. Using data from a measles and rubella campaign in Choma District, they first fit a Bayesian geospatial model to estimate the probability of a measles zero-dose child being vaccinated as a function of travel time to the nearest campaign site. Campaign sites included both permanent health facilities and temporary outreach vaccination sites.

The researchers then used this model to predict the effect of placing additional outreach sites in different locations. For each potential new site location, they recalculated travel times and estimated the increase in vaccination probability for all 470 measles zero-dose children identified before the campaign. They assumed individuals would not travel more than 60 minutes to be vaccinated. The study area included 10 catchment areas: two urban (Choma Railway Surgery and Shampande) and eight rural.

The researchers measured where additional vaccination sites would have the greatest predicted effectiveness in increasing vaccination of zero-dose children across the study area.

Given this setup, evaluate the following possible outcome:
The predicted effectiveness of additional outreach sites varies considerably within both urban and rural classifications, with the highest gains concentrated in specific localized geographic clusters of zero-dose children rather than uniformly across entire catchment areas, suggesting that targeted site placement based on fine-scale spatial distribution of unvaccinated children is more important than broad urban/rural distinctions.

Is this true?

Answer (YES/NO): YES